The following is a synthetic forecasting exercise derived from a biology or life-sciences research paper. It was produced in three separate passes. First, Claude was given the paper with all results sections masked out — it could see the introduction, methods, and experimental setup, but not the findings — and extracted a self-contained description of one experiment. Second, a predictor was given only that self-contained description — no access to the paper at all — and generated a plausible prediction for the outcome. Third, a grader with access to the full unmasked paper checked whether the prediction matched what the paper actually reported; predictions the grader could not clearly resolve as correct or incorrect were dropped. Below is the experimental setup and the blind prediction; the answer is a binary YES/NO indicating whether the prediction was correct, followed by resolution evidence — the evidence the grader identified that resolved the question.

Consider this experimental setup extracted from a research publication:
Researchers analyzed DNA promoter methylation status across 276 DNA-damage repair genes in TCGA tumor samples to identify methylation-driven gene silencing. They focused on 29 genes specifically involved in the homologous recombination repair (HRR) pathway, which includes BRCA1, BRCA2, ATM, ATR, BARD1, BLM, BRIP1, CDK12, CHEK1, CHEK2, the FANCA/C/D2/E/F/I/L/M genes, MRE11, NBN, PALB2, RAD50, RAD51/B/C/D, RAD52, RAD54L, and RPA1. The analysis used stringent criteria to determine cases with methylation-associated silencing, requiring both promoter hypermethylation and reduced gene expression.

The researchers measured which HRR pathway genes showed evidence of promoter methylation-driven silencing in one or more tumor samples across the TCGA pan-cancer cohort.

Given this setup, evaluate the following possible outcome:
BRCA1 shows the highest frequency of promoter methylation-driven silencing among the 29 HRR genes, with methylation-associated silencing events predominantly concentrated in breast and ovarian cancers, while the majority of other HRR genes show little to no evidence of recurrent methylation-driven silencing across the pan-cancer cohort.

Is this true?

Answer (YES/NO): NO